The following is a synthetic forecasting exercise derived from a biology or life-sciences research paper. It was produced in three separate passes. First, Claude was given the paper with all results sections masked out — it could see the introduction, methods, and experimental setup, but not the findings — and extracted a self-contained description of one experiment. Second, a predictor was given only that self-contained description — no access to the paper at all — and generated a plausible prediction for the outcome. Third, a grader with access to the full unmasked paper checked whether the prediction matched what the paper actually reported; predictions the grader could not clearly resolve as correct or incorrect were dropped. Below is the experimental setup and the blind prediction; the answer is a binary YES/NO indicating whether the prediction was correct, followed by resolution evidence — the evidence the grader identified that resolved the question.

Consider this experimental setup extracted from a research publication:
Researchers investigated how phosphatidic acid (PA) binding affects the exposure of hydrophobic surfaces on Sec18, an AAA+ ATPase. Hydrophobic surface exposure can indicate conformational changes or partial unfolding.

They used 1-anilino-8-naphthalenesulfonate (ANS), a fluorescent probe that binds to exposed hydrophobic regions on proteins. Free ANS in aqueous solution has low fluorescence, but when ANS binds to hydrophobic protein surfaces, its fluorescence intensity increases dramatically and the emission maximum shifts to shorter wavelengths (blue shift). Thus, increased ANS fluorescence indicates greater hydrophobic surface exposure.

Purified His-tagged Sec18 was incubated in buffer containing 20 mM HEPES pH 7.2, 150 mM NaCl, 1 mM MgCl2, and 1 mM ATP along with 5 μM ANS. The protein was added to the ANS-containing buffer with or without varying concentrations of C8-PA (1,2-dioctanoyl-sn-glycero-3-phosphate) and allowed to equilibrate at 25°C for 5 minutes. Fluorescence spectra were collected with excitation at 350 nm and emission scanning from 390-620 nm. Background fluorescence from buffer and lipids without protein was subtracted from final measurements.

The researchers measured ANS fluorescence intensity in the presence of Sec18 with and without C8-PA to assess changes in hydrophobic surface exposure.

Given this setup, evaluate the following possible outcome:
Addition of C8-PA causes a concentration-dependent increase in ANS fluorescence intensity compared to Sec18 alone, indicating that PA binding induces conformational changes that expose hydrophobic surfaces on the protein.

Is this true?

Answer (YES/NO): YES